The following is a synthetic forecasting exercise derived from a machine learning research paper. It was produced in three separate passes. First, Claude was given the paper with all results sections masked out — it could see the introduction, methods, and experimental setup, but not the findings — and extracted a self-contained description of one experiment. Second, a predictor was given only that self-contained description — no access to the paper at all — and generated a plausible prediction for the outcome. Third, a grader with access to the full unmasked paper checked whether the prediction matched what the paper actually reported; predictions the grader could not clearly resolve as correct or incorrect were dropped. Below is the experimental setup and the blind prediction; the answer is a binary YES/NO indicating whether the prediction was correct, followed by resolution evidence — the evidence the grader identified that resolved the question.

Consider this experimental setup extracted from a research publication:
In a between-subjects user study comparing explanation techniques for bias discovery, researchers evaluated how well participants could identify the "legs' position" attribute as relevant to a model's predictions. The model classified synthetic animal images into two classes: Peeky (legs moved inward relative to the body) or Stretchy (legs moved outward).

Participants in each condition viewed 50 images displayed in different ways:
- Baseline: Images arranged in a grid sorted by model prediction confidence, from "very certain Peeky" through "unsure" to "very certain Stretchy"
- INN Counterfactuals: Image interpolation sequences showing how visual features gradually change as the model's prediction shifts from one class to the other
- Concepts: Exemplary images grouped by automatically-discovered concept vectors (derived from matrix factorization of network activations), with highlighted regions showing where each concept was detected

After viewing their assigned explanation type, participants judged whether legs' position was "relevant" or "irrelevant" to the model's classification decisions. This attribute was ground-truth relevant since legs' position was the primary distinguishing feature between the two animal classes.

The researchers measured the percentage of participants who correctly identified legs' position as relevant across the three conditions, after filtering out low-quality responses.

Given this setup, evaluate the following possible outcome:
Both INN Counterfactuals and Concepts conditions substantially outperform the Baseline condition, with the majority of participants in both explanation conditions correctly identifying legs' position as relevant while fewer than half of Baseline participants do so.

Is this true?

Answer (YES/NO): NO